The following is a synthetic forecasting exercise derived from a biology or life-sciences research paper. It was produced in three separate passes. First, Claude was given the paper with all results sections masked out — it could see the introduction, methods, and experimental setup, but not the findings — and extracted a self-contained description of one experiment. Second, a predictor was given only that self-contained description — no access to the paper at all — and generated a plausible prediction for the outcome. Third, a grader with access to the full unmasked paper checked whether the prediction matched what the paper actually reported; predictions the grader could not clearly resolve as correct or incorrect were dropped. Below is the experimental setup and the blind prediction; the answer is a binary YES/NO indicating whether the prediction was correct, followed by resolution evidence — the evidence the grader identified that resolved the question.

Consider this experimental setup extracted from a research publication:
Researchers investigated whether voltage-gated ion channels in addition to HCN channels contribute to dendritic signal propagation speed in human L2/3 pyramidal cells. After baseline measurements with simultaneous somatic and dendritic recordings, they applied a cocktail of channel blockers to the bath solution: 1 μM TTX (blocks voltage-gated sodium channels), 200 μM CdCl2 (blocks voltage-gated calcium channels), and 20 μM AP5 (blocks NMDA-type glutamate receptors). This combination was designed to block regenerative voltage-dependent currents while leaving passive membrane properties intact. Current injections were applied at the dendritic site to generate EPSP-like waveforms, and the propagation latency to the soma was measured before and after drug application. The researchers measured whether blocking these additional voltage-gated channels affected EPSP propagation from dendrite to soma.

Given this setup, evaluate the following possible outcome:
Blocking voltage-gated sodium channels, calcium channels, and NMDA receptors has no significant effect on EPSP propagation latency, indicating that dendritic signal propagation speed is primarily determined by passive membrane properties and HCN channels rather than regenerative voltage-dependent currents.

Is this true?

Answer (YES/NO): NO